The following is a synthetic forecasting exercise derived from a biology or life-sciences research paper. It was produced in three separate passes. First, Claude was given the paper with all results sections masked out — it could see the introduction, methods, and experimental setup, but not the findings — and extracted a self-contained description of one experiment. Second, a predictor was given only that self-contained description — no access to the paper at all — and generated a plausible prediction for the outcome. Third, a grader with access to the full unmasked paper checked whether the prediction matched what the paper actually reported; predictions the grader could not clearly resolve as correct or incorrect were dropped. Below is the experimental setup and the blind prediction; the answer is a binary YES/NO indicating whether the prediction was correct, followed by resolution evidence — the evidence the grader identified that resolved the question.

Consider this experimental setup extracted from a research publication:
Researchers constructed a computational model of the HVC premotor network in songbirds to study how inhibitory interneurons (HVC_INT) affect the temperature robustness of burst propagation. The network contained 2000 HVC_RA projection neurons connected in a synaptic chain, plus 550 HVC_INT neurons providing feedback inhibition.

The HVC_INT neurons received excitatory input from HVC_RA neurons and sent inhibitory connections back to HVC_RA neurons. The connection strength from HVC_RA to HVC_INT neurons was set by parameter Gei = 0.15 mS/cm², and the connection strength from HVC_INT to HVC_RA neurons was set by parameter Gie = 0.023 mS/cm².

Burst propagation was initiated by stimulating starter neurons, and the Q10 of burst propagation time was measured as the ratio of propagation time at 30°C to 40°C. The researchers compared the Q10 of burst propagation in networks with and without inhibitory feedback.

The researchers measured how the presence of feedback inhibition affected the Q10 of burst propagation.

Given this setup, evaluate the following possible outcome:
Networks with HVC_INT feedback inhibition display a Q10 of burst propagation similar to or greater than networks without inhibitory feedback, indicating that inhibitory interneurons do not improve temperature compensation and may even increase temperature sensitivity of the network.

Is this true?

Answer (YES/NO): YES